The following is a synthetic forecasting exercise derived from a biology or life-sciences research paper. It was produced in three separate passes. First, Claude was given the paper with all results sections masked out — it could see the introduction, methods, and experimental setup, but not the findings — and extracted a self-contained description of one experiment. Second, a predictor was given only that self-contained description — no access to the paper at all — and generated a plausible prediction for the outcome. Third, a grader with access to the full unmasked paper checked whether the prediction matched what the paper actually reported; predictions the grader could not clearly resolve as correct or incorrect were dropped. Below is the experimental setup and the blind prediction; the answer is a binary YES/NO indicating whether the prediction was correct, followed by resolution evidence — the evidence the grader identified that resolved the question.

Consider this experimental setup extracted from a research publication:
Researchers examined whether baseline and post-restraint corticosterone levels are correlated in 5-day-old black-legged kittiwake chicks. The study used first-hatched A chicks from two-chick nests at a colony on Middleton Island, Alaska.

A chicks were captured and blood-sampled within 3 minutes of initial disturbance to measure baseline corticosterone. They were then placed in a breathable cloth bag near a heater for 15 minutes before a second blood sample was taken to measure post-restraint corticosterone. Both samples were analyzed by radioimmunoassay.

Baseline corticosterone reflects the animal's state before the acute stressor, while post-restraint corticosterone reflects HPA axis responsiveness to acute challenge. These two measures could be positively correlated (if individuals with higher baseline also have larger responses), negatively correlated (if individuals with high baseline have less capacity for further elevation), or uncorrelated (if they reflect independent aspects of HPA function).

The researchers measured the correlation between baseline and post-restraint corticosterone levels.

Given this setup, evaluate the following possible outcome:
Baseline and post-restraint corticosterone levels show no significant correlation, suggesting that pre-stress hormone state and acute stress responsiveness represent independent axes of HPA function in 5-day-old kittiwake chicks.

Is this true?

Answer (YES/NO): YES